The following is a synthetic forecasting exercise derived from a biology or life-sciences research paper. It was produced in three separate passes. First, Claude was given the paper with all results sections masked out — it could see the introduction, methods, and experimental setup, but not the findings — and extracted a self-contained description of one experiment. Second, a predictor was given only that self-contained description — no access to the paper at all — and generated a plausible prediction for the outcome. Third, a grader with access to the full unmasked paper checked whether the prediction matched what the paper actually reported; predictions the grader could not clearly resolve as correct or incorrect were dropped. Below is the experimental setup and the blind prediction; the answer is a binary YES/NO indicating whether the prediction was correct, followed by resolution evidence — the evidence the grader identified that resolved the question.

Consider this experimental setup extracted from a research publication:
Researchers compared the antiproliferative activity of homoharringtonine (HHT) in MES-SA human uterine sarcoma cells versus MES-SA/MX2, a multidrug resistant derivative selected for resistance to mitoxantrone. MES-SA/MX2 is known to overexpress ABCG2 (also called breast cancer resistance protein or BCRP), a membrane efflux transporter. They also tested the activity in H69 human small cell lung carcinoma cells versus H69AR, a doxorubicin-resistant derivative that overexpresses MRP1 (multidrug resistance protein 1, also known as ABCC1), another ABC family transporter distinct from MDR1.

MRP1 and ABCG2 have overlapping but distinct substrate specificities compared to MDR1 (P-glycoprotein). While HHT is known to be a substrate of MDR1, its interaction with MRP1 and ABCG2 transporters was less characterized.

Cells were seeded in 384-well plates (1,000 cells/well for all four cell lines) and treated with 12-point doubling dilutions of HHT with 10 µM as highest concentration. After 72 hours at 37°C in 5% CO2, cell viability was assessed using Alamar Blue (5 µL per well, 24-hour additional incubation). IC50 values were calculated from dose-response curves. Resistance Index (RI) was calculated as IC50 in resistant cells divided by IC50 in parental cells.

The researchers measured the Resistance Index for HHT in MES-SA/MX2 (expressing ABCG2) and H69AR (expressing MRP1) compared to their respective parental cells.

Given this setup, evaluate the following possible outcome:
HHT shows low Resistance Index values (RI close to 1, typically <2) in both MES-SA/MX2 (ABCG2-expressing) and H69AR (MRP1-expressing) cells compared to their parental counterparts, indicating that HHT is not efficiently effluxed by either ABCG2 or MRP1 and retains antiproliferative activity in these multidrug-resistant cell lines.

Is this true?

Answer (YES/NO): NO